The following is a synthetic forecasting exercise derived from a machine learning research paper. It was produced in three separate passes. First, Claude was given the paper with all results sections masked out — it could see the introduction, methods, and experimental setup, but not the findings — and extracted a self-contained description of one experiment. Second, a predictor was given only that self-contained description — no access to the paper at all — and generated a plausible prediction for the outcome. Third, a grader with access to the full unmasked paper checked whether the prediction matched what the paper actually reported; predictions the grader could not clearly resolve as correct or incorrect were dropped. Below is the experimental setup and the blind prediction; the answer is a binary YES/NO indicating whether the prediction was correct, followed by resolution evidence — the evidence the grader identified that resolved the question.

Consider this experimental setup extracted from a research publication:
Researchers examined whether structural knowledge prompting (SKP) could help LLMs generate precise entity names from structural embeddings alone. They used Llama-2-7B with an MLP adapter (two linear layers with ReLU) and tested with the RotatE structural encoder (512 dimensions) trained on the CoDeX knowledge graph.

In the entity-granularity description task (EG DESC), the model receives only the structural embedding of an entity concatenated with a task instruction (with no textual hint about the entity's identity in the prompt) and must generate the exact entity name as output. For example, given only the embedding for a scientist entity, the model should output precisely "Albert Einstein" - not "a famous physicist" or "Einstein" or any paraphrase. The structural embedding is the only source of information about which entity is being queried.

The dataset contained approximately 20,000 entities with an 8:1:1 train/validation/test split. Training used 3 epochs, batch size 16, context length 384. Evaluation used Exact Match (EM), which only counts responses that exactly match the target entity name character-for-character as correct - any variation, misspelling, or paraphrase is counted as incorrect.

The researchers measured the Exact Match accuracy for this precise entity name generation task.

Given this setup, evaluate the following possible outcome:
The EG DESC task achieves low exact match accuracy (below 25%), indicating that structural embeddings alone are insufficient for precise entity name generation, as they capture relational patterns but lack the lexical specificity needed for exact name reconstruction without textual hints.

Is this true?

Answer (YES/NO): YES